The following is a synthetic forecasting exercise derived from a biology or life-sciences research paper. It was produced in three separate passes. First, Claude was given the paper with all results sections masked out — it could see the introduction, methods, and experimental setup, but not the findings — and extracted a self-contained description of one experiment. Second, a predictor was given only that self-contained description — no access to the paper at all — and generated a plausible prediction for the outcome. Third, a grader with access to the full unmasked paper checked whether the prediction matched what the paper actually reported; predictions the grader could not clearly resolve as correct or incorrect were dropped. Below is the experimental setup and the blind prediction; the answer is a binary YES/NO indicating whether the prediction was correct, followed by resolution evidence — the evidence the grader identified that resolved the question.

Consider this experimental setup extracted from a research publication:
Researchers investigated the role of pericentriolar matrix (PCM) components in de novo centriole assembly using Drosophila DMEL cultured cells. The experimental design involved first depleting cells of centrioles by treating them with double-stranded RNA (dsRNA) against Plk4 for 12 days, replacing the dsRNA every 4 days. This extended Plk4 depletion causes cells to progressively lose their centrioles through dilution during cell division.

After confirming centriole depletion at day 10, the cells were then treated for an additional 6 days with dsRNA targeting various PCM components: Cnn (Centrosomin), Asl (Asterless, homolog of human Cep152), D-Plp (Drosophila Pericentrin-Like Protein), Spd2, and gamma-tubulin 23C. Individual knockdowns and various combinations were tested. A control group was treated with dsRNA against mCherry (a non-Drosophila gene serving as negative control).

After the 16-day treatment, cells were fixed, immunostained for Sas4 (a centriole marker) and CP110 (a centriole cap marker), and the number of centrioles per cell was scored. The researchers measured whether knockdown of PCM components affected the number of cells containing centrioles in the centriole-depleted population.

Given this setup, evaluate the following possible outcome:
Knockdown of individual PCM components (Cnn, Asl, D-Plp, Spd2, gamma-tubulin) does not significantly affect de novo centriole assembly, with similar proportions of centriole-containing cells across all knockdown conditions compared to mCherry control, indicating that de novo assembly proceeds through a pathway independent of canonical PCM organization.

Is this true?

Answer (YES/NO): NO